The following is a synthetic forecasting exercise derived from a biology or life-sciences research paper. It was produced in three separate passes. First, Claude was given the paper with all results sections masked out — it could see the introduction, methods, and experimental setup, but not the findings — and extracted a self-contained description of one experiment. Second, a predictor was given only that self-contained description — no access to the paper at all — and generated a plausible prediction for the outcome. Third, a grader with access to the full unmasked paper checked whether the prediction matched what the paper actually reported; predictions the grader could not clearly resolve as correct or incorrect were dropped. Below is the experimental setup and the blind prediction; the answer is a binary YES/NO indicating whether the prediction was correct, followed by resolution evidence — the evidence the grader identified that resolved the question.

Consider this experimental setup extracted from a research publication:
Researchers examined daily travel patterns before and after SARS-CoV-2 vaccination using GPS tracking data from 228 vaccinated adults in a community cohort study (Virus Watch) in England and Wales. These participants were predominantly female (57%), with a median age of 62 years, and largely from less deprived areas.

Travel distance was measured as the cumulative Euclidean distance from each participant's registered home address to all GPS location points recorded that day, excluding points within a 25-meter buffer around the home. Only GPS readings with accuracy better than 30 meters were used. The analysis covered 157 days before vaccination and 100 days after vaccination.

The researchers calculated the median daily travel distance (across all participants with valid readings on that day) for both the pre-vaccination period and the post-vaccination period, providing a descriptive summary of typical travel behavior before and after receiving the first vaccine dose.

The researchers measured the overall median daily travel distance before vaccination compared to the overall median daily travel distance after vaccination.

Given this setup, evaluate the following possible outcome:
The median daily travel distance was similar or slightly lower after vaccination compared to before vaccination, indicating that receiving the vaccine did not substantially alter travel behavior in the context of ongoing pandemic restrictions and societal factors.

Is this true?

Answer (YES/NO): NO